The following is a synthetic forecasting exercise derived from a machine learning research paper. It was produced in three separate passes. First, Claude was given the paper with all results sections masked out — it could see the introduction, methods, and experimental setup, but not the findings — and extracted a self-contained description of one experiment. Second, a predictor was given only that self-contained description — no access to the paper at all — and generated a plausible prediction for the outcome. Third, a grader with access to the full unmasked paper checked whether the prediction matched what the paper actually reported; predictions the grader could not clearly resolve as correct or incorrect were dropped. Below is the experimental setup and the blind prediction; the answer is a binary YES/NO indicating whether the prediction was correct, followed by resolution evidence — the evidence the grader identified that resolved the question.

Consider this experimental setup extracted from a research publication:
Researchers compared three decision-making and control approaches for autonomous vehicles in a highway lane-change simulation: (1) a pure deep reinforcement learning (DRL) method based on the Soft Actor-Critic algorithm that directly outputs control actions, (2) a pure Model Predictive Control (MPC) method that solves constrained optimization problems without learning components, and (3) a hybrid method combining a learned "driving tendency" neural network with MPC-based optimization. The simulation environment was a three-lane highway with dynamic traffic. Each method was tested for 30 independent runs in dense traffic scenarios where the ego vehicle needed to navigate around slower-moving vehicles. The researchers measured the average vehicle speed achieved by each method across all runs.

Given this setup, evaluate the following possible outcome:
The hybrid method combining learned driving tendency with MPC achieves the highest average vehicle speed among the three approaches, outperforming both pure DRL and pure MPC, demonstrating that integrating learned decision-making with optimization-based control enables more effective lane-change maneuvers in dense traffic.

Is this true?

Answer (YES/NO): NO